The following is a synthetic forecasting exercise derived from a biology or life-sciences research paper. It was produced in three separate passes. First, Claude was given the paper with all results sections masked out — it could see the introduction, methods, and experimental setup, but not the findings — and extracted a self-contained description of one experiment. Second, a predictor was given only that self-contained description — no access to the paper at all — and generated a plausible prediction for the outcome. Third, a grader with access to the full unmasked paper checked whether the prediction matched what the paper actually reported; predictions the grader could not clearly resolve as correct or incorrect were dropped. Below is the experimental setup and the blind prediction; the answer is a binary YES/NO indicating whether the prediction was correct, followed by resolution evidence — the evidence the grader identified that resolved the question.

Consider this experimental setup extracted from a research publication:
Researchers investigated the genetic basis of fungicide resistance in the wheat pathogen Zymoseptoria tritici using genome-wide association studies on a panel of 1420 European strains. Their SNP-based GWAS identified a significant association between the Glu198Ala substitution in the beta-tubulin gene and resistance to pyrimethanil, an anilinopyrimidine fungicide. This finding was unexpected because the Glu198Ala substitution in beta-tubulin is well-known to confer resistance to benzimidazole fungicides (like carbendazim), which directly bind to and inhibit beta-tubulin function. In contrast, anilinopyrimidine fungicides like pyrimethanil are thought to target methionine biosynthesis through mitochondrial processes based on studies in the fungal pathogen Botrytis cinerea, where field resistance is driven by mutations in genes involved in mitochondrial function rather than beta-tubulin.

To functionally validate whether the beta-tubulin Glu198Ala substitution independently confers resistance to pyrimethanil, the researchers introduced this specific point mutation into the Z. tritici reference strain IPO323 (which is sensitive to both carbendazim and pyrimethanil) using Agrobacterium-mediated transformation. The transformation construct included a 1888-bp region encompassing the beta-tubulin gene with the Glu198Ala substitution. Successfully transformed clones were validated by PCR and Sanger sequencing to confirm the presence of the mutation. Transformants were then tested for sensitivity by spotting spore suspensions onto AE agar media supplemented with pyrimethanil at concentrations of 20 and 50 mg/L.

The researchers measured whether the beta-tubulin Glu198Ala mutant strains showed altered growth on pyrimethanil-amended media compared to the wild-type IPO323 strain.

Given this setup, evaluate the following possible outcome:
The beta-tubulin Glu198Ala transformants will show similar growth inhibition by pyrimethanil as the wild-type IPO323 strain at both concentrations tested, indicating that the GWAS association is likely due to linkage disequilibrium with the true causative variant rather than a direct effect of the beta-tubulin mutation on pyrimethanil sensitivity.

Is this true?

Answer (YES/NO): NO